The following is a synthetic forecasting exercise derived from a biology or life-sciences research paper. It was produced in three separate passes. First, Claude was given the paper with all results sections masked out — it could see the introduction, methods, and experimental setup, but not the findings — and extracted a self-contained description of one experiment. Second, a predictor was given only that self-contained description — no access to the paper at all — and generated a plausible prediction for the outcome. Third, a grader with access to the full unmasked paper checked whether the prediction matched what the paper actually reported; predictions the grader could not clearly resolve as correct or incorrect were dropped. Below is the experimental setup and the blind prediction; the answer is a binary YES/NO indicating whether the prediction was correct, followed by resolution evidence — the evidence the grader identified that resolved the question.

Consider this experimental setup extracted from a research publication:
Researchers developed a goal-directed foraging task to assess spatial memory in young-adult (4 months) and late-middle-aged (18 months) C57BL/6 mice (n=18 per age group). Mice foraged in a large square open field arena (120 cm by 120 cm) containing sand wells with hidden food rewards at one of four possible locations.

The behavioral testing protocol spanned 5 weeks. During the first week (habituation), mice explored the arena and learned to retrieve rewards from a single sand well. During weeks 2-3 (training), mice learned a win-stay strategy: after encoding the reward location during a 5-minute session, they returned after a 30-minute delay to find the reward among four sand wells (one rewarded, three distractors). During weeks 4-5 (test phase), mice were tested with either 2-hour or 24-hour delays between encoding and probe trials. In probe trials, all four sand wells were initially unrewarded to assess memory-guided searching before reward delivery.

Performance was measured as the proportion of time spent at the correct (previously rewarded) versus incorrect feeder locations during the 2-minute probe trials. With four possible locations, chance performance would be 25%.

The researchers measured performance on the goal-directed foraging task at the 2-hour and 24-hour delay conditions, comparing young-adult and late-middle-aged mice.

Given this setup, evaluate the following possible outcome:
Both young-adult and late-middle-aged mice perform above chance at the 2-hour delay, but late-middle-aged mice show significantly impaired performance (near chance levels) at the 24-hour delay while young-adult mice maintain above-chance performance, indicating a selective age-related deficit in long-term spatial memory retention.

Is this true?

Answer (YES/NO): YES